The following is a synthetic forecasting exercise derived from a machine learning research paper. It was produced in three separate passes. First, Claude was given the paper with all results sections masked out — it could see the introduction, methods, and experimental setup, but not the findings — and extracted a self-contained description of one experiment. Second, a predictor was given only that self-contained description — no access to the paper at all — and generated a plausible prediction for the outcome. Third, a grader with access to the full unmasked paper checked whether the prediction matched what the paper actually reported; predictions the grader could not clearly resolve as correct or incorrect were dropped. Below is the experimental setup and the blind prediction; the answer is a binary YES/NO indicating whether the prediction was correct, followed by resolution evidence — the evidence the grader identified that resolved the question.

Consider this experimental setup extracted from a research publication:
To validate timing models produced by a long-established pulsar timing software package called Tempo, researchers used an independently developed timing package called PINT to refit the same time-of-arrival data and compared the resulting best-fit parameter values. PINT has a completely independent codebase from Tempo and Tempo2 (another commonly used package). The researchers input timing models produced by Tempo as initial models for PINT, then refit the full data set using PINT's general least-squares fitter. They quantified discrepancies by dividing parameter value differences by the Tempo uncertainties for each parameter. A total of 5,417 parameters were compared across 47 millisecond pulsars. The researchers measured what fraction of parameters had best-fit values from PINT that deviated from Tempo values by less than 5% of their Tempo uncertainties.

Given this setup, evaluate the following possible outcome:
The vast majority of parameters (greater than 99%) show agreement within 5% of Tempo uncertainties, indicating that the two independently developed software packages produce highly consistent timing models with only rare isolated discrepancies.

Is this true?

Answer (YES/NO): NO